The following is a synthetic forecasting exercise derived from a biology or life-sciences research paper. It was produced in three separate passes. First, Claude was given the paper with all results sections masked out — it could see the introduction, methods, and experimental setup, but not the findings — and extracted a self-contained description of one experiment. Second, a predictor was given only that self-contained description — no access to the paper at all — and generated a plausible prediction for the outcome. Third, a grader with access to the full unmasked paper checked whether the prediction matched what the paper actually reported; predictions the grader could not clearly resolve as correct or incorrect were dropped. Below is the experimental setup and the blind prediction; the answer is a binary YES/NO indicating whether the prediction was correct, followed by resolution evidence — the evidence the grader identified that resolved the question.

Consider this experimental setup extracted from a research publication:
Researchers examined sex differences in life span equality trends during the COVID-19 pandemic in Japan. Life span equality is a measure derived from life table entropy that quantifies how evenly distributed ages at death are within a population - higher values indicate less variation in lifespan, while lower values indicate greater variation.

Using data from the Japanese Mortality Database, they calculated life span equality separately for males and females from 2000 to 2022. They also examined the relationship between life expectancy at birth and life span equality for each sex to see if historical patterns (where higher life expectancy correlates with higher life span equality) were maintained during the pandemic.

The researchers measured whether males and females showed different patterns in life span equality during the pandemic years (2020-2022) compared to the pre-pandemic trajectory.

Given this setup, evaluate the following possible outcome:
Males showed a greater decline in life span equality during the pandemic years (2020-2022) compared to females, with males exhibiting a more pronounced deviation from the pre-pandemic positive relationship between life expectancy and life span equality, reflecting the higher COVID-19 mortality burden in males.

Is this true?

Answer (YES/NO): NO